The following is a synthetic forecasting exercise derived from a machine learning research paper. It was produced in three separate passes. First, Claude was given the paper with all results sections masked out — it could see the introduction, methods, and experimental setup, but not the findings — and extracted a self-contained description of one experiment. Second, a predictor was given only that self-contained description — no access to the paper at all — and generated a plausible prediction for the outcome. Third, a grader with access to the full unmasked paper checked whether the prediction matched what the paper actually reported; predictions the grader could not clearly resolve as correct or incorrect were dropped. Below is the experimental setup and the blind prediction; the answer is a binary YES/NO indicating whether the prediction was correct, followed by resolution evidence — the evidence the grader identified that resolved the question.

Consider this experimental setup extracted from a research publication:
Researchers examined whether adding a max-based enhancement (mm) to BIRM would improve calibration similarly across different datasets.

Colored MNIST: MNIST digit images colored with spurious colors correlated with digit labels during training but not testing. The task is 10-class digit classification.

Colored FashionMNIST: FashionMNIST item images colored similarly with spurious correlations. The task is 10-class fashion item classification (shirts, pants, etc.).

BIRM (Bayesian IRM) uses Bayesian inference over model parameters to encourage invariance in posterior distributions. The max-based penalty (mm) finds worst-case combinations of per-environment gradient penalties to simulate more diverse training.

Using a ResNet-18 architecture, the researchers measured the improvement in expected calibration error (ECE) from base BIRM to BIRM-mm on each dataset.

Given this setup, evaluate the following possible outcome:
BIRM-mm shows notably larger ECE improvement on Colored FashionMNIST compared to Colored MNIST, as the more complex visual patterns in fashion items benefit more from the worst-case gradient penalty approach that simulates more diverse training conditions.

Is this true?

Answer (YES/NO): YES